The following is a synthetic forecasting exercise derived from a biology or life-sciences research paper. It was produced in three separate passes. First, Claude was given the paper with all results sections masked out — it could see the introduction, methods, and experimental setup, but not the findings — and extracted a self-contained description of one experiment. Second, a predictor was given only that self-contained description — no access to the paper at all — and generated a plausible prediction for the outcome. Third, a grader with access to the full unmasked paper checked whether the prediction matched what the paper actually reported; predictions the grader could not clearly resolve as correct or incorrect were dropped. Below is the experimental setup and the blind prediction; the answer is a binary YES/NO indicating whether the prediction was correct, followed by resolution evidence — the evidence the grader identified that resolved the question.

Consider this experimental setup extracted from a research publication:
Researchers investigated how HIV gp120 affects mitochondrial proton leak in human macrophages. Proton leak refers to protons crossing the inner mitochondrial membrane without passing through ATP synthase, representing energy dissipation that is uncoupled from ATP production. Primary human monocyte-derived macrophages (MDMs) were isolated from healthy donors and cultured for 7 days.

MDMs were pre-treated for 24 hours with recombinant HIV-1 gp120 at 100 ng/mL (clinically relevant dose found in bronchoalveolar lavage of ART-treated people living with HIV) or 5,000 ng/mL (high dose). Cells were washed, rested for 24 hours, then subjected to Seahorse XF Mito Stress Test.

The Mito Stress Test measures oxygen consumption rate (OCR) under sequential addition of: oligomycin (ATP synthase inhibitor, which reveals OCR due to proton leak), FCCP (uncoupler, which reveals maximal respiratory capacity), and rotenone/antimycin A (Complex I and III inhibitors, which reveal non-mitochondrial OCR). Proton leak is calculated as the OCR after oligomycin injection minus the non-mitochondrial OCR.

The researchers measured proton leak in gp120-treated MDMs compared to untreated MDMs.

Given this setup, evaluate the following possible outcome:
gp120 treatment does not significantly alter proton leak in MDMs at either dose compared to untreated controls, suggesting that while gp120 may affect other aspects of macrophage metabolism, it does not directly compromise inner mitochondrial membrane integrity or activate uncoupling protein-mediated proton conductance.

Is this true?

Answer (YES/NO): YES